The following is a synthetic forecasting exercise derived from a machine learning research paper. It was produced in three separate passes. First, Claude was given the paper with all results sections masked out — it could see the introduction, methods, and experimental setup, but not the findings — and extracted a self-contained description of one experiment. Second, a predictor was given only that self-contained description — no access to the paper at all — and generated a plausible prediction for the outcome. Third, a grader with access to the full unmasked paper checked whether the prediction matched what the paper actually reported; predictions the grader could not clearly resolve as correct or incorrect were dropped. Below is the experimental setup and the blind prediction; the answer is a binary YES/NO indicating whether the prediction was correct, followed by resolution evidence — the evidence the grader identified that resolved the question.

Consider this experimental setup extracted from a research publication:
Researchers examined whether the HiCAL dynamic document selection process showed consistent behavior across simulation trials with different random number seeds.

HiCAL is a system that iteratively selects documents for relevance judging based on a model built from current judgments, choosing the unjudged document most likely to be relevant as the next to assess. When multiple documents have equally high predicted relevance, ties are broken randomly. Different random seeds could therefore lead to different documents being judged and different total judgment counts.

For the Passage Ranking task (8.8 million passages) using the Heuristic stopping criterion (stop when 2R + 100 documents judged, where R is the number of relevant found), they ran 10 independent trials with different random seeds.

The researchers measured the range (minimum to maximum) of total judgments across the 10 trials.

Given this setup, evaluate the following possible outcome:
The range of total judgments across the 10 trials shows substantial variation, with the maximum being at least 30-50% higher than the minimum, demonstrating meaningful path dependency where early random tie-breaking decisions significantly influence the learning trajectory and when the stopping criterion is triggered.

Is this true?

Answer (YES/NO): NO